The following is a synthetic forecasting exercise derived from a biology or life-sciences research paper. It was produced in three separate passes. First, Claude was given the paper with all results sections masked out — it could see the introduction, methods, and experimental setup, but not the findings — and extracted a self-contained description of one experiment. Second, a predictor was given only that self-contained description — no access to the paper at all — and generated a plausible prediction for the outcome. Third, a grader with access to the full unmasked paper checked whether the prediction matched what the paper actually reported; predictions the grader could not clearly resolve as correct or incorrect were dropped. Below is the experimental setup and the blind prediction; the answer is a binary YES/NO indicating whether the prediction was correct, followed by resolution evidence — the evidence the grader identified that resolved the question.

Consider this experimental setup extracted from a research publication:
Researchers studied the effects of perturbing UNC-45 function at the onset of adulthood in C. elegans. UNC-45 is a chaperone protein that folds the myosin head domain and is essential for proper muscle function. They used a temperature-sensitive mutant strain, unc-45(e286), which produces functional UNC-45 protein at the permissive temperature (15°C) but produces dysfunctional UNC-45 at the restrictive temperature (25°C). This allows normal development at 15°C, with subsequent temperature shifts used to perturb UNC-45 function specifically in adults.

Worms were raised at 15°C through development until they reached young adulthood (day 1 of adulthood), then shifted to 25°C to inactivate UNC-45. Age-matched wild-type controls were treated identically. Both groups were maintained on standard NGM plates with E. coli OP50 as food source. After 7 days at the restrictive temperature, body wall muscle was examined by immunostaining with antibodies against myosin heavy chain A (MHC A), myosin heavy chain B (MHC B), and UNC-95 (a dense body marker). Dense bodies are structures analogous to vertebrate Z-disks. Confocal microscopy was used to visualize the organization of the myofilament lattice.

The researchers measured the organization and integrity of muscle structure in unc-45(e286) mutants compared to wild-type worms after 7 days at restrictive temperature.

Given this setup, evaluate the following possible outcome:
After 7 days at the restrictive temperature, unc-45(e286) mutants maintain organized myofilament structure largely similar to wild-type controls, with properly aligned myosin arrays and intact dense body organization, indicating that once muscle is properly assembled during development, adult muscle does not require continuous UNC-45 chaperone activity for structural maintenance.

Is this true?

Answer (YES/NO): NO